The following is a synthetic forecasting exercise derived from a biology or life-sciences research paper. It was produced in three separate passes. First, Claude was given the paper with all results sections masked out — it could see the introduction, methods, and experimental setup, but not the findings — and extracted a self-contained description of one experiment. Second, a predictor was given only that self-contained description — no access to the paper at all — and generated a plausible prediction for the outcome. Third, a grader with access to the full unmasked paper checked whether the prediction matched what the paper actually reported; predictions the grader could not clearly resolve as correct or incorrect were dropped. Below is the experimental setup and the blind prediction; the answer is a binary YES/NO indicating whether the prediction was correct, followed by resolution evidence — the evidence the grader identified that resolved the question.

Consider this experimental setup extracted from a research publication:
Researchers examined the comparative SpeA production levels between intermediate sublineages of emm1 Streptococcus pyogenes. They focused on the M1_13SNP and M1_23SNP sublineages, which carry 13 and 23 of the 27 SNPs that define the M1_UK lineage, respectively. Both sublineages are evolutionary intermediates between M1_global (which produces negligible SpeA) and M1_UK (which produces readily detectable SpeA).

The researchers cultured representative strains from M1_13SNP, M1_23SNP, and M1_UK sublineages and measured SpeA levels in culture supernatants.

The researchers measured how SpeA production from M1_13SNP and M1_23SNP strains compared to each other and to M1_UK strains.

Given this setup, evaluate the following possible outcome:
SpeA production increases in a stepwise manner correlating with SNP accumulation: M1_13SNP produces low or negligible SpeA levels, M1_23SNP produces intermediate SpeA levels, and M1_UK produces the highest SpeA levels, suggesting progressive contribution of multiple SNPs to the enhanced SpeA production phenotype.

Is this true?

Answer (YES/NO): NO